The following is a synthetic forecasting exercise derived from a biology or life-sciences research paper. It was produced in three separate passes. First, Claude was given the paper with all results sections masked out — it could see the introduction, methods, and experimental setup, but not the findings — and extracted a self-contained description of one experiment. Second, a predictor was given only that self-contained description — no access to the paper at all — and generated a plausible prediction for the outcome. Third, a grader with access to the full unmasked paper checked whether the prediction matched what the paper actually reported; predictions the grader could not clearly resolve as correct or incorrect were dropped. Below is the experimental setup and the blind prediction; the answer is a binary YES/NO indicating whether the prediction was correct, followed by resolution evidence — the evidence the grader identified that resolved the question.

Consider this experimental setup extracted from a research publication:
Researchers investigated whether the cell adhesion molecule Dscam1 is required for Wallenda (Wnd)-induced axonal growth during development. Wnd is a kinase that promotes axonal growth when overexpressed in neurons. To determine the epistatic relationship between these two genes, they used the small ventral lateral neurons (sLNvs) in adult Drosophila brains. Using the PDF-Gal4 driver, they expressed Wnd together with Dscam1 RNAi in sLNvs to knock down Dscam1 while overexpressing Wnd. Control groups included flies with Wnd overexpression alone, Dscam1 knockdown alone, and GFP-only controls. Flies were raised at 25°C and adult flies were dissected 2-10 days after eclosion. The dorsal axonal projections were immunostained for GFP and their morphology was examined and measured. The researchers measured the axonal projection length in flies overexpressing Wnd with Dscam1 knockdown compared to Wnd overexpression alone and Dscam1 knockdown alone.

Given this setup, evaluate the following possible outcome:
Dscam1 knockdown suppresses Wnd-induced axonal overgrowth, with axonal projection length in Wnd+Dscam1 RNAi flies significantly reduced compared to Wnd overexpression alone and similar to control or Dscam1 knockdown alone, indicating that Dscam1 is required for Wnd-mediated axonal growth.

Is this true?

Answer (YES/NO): YES